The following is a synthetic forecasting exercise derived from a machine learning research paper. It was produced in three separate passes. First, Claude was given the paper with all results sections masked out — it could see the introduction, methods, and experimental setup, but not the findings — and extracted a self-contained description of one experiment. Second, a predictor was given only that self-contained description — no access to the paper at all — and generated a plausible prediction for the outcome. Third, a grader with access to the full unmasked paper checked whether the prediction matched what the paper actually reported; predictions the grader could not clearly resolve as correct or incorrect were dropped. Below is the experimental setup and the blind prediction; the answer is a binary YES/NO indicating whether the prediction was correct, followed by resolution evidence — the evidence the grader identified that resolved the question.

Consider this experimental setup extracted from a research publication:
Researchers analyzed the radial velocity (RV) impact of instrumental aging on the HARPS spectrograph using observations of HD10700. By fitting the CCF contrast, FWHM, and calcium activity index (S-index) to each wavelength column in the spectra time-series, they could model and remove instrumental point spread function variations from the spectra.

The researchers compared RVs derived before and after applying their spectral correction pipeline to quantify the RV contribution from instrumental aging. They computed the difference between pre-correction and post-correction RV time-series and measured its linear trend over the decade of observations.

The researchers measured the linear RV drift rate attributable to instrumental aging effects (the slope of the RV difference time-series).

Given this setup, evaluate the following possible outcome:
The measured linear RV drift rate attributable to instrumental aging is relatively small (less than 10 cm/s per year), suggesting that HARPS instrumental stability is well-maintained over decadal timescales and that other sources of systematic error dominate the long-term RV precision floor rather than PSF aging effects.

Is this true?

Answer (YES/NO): NO